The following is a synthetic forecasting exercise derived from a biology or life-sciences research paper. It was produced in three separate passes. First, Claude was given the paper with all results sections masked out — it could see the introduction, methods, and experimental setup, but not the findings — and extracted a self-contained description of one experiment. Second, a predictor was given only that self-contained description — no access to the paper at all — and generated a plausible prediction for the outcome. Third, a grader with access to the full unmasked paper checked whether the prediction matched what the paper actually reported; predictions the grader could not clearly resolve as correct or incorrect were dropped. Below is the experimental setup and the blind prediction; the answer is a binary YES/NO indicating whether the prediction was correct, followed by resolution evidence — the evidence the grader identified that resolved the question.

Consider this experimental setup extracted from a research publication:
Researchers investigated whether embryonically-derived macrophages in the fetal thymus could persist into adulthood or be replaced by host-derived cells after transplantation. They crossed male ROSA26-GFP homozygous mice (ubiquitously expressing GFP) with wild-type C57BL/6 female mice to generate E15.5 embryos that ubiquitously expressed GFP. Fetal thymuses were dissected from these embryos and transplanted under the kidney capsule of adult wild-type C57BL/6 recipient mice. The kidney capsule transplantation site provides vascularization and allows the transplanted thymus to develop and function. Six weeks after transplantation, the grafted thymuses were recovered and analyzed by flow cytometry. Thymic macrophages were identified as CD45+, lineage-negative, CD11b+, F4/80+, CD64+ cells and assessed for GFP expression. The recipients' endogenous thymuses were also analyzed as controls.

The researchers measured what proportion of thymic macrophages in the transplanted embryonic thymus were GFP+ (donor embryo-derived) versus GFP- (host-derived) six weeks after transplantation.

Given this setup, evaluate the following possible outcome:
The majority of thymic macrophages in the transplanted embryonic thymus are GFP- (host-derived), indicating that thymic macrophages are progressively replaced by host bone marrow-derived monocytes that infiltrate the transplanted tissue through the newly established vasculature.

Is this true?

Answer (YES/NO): NO